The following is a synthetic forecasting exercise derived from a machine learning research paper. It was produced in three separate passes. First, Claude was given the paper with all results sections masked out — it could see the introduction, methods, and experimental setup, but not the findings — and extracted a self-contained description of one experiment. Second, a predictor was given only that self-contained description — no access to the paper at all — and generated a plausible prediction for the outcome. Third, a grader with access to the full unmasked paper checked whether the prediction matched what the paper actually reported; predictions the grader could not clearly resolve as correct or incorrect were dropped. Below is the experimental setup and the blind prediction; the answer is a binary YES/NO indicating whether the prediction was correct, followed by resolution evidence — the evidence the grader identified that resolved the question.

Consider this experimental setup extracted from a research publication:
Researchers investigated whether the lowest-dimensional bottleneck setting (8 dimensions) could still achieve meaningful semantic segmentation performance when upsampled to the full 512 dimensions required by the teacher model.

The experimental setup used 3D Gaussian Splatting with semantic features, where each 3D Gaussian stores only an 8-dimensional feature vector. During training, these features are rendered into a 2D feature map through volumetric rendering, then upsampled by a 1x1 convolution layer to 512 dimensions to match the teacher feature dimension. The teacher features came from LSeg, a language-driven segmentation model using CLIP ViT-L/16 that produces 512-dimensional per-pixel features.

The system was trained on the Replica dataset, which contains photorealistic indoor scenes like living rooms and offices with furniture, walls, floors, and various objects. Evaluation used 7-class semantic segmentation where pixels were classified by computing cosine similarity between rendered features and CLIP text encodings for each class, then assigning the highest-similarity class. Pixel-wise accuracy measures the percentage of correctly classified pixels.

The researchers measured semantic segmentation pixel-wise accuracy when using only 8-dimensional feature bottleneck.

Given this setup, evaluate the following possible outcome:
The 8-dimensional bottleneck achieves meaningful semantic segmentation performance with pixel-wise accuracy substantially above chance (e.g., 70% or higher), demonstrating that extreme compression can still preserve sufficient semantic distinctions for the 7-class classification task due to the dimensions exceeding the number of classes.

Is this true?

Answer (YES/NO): YES